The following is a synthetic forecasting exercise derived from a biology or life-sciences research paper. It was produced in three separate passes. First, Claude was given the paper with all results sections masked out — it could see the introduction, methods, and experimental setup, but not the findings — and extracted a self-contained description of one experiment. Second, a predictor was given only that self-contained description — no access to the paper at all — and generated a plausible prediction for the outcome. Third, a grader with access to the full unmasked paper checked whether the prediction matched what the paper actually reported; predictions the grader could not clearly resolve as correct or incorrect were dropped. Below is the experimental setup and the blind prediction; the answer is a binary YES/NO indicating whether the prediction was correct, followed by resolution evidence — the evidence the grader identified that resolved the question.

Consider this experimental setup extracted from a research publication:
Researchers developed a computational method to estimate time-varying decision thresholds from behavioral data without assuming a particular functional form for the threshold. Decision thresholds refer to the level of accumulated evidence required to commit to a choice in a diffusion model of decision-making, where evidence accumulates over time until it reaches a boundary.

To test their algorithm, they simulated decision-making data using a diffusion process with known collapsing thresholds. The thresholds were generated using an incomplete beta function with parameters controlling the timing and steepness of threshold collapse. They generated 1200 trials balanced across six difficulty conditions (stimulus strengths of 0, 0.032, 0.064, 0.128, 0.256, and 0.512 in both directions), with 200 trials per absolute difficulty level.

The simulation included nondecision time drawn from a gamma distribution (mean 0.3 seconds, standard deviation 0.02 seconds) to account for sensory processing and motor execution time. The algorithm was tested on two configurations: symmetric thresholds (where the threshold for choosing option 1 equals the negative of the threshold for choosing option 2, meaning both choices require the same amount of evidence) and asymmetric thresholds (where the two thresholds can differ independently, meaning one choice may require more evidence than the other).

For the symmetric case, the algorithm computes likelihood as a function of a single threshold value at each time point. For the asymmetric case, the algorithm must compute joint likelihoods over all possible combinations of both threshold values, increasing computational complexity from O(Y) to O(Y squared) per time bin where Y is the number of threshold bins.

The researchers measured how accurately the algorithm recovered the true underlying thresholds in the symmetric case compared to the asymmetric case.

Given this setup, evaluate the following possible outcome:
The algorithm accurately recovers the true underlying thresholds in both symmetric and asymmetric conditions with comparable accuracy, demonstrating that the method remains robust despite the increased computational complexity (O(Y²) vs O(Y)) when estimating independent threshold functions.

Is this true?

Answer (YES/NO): NO